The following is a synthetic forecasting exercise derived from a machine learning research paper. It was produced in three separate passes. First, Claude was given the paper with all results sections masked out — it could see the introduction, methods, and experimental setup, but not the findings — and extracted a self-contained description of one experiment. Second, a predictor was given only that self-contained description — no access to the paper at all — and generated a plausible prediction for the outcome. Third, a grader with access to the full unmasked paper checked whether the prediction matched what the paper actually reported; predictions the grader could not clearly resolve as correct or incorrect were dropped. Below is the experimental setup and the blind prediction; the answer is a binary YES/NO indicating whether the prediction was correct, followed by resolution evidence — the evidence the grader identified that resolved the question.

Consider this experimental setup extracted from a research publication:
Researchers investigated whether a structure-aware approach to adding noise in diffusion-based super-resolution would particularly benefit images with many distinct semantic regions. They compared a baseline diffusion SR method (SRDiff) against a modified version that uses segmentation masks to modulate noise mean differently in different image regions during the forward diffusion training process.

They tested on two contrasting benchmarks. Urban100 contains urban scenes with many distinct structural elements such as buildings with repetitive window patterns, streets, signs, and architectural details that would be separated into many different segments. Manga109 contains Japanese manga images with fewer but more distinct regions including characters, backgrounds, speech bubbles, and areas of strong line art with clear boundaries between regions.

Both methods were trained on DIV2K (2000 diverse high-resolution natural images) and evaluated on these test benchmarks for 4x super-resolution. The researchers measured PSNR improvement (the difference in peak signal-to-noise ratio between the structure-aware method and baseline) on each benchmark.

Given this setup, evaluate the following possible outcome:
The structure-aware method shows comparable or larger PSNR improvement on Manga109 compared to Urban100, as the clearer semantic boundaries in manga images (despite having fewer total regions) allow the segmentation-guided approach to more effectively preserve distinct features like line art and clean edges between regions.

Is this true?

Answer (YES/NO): YES